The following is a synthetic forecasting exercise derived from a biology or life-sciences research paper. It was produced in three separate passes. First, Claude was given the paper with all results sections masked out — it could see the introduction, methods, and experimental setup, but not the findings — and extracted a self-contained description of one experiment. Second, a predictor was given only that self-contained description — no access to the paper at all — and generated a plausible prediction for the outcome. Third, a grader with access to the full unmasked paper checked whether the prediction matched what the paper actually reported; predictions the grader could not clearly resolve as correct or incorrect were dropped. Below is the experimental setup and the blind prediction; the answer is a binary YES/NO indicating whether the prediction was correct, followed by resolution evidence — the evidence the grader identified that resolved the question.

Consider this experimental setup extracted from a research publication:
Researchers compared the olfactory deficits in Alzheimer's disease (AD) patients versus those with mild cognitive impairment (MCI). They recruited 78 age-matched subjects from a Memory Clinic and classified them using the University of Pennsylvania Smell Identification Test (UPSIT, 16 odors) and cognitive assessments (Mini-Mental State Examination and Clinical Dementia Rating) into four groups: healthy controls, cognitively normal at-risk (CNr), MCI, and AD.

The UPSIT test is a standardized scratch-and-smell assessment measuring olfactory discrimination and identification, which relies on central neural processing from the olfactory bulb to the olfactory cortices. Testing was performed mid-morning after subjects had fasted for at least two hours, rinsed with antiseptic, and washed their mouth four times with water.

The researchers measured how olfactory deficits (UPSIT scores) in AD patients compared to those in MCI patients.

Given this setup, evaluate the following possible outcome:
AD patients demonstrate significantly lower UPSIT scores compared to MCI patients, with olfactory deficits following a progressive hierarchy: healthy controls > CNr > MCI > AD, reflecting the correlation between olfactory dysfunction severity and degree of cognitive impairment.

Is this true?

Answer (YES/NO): NO